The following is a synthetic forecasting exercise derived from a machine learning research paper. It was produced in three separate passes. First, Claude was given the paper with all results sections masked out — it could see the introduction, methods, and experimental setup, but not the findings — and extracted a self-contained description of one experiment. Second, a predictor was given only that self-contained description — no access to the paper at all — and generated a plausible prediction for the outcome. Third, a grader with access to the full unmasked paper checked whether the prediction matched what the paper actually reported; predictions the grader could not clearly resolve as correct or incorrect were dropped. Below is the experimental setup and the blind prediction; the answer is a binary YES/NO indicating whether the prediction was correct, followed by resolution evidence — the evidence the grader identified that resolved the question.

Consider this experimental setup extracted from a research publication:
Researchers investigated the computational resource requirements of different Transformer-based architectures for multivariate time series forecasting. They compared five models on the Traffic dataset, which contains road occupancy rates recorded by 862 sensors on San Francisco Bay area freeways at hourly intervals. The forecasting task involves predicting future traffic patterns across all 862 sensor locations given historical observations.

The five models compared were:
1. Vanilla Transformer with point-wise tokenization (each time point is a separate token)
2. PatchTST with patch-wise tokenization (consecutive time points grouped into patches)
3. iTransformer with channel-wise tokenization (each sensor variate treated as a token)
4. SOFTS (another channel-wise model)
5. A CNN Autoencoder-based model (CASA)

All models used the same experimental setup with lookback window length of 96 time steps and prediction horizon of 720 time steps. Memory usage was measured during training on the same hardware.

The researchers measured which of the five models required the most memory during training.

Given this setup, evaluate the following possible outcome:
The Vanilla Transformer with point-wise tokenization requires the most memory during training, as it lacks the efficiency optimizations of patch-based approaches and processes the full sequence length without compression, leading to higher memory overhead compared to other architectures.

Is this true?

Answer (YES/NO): NO